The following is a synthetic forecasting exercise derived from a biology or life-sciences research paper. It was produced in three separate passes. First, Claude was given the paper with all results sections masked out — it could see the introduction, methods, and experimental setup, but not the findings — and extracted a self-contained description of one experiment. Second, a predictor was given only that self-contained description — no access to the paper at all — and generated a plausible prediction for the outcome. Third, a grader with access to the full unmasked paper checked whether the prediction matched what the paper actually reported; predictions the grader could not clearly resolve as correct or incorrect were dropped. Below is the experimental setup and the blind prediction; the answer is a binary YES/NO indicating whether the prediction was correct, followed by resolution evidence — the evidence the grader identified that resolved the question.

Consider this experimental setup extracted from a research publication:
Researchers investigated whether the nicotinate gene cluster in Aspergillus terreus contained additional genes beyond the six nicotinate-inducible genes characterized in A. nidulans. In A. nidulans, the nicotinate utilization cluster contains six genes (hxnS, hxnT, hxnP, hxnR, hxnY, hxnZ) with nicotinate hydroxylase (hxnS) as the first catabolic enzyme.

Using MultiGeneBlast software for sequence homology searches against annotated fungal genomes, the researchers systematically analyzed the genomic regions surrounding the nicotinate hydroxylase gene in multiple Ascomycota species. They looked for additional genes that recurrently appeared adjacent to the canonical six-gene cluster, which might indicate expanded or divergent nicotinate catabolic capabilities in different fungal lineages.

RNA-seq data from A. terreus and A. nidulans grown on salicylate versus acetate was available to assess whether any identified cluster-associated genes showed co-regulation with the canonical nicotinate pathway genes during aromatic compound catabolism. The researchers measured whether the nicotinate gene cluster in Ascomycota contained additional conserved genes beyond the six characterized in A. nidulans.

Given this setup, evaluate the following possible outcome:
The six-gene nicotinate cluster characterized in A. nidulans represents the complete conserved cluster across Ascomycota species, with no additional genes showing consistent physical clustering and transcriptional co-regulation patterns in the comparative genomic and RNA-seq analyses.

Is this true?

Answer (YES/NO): NO